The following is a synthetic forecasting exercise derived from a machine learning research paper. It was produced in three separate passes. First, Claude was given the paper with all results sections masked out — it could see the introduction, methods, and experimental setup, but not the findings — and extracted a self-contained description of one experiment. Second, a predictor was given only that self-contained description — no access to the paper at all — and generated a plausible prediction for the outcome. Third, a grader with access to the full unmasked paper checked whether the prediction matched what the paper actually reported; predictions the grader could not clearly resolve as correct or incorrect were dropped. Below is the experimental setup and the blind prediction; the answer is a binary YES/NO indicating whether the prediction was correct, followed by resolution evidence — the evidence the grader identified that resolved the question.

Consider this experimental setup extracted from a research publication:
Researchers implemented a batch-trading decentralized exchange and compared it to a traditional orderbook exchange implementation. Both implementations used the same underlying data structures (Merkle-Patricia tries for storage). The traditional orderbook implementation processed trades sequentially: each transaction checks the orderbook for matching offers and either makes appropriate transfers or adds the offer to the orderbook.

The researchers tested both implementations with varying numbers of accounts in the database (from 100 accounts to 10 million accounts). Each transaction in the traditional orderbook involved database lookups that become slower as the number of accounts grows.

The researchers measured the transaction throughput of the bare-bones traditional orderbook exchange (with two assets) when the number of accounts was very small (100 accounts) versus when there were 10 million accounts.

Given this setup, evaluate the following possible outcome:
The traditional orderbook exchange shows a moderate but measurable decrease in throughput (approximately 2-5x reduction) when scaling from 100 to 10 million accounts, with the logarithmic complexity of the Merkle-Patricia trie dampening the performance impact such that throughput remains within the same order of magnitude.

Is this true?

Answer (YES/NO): NO